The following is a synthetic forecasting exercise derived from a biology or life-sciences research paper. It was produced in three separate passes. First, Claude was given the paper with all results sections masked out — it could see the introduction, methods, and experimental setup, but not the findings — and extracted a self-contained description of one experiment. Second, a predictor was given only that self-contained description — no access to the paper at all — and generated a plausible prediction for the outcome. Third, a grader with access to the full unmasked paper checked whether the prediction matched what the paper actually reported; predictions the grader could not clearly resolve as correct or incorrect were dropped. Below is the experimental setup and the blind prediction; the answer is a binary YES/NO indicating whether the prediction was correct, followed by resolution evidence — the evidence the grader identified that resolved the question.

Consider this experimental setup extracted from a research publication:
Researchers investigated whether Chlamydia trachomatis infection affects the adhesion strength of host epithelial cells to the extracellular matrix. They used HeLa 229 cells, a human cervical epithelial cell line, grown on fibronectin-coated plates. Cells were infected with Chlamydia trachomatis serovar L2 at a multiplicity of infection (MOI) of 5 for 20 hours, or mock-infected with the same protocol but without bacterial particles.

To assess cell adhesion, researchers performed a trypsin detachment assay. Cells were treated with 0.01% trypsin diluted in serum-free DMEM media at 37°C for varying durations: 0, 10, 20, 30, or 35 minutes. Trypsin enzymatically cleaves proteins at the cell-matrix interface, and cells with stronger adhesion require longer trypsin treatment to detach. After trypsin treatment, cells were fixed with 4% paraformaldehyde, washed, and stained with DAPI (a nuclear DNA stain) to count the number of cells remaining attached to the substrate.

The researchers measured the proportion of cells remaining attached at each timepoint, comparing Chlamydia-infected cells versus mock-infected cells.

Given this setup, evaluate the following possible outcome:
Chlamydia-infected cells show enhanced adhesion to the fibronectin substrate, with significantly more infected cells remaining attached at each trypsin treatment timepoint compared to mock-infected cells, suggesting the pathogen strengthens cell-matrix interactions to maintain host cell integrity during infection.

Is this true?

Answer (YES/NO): YES